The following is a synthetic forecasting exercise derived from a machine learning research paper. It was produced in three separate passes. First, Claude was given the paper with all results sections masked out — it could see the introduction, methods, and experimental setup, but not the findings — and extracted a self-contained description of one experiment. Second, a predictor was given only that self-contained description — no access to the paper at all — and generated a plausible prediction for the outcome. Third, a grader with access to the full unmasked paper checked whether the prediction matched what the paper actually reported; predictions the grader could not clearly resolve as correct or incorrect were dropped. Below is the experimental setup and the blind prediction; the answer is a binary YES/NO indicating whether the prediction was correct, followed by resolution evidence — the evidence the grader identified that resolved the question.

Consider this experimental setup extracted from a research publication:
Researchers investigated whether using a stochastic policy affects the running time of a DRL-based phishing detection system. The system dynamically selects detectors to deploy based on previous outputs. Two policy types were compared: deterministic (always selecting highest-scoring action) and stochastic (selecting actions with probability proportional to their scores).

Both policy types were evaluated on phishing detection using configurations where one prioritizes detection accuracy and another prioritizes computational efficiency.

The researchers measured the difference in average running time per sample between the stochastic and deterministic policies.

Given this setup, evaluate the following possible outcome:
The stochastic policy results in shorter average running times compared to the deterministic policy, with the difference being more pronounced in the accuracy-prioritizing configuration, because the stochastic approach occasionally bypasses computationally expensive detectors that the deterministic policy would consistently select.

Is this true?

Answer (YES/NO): NO